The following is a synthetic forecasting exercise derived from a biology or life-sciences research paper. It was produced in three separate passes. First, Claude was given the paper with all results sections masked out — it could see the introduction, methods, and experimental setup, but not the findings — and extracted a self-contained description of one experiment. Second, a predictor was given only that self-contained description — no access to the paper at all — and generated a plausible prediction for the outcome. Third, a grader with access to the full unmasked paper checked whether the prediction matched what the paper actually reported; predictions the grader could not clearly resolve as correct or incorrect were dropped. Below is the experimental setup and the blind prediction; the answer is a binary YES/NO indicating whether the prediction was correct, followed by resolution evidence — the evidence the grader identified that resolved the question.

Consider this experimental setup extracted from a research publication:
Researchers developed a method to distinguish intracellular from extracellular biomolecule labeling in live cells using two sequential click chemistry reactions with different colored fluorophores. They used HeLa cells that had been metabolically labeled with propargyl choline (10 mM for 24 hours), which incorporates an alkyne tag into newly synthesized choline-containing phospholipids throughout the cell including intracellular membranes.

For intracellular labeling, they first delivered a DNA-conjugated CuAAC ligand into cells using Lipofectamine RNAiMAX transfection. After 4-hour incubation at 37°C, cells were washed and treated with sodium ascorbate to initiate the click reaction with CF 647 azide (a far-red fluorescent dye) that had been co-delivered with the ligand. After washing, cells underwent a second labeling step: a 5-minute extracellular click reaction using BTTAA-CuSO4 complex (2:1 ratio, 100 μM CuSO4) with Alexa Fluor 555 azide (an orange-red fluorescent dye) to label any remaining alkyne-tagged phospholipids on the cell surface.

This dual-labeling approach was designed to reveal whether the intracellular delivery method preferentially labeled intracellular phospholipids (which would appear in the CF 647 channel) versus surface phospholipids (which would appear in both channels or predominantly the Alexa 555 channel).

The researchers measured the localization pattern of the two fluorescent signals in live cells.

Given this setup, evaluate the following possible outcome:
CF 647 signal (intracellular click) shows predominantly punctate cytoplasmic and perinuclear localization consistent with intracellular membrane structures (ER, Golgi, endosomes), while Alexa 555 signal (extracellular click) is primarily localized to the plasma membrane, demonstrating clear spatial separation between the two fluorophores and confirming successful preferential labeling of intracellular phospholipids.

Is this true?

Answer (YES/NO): NO